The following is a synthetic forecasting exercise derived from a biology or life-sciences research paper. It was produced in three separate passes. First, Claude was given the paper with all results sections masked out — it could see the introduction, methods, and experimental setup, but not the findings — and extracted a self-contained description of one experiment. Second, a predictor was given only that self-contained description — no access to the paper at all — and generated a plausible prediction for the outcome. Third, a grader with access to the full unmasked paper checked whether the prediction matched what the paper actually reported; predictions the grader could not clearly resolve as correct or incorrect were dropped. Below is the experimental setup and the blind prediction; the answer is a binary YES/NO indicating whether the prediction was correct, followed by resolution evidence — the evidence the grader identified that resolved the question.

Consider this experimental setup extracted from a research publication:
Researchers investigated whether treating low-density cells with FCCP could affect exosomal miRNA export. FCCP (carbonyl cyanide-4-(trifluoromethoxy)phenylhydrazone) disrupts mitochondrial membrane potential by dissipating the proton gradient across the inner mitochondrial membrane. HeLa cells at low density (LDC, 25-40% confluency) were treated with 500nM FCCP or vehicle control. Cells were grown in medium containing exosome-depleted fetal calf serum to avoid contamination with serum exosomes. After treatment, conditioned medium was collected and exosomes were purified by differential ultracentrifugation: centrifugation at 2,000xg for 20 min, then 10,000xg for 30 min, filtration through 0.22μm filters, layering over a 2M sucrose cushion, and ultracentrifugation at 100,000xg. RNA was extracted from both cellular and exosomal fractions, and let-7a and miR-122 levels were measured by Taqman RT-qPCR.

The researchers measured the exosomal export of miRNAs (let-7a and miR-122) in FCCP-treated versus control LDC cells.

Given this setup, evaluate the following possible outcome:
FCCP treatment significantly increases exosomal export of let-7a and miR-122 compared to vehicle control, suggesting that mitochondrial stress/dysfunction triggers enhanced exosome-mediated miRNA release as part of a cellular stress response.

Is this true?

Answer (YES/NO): NO